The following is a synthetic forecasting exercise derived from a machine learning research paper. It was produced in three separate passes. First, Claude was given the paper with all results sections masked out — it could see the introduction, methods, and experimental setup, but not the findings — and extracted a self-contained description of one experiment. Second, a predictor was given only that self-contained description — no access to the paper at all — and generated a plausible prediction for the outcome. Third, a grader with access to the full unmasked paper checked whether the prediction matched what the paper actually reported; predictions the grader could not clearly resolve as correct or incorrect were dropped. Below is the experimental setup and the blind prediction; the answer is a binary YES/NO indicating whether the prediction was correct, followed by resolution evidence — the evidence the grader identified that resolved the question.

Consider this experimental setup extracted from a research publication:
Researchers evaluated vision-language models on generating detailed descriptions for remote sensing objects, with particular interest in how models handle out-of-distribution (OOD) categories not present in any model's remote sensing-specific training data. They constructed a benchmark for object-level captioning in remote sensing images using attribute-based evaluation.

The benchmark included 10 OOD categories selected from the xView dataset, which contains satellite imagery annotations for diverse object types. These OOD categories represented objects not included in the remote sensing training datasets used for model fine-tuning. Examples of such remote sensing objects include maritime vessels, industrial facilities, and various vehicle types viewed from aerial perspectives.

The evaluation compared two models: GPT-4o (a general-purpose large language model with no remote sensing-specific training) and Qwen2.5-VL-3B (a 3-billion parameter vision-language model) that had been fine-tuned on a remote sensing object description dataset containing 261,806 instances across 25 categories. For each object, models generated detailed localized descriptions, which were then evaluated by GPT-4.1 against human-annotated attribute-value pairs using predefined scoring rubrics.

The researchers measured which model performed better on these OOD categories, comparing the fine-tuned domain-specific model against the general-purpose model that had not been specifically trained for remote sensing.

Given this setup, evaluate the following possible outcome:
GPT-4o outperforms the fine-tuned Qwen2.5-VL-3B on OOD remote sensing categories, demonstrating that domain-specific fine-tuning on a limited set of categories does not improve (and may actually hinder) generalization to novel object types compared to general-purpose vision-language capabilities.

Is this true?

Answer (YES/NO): NO